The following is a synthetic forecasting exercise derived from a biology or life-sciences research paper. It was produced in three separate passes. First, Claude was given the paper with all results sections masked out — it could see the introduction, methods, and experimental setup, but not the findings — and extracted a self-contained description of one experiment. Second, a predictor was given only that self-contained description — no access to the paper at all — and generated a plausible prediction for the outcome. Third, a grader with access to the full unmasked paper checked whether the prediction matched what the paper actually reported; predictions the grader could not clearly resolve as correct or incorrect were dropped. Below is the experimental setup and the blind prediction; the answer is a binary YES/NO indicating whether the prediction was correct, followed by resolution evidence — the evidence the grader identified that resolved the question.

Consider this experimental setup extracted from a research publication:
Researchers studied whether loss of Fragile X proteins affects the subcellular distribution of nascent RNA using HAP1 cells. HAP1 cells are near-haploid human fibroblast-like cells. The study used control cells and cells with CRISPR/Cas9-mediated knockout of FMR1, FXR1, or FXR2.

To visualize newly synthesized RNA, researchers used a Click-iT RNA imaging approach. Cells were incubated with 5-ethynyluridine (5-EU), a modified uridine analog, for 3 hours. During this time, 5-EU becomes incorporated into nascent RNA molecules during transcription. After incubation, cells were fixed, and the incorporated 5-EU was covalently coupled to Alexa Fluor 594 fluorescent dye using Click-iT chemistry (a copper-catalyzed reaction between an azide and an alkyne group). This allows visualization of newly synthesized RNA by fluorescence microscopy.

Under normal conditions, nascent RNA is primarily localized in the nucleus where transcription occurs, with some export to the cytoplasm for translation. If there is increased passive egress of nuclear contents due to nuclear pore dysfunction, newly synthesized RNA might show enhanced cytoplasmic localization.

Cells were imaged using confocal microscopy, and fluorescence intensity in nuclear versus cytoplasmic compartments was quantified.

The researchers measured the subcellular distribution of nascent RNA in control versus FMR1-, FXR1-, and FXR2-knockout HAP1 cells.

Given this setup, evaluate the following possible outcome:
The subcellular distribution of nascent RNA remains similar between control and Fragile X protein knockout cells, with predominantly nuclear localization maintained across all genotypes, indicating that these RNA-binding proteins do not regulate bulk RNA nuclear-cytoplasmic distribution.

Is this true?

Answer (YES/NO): NO